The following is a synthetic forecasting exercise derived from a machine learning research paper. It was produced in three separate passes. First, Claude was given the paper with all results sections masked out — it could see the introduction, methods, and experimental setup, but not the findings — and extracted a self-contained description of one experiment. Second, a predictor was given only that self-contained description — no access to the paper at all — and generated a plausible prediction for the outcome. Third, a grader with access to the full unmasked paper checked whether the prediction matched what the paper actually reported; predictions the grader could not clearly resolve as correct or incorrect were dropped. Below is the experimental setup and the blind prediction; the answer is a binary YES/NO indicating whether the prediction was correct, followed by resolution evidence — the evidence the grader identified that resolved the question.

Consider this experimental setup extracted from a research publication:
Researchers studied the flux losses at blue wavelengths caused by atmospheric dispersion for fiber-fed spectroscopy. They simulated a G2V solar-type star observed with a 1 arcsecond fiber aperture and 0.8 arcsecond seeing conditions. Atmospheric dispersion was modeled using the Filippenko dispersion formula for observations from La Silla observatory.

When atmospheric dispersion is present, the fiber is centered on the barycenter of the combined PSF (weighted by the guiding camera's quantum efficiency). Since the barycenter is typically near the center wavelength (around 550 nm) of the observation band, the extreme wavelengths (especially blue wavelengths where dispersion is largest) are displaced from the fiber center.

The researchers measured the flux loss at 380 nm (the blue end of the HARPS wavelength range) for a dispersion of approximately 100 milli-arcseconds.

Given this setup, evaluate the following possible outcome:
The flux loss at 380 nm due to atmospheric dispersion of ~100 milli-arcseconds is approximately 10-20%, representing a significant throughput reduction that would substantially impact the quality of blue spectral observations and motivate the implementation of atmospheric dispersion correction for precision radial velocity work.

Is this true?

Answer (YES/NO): NO